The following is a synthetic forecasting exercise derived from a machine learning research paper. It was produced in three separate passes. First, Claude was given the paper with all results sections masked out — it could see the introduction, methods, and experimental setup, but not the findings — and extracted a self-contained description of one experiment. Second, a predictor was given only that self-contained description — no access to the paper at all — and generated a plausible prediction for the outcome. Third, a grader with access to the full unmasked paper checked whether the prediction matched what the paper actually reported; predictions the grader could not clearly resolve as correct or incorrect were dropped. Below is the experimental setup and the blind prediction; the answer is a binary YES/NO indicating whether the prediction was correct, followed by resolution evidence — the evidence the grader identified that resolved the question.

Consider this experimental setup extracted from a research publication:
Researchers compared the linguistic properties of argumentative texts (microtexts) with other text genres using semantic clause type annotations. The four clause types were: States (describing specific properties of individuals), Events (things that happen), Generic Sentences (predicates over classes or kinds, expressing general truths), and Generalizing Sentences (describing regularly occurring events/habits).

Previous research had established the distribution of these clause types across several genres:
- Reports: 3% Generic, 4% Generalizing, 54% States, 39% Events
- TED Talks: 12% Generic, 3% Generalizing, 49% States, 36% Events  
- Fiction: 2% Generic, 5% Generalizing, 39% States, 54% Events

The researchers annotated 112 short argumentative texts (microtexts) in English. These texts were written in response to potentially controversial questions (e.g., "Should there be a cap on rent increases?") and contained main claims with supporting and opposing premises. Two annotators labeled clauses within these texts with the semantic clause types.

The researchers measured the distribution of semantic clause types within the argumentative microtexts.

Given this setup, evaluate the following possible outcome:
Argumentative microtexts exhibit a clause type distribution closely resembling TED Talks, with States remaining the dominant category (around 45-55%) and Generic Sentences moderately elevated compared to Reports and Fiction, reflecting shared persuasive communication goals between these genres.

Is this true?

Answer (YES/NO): NO